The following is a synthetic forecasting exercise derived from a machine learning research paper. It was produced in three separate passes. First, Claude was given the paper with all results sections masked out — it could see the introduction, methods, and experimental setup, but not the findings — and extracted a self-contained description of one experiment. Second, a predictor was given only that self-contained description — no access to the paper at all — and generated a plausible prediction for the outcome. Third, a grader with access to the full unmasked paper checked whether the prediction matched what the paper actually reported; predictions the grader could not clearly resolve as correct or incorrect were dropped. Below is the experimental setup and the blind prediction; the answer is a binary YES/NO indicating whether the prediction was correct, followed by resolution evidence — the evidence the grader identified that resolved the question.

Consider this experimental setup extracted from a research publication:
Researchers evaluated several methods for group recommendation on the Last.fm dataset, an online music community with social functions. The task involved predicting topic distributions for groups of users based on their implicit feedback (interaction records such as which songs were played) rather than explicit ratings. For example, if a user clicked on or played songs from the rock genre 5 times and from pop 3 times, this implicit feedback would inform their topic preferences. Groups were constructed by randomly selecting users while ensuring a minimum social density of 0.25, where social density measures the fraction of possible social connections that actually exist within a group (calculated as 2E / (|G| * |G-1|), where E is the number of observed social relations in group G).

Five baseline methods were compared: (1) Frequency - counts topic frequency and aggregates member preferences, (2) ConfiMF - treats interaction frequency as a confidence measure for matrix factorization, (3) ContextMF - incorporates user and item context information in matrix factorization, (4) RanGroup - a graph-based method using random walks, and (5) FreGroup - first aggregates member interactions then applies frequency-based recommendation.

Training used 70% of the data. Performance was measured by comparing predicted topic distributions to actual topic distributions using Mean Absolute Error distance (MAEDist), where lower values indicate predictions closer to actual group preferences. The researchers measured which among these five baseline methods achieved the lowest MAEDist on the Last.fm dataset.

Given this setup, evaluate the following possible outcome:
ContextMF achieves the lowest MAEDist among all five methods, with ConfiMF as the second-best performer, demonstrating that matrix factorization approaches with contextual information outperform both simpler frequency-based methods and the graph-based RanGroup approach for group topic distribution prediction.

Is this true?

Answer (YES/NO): NO